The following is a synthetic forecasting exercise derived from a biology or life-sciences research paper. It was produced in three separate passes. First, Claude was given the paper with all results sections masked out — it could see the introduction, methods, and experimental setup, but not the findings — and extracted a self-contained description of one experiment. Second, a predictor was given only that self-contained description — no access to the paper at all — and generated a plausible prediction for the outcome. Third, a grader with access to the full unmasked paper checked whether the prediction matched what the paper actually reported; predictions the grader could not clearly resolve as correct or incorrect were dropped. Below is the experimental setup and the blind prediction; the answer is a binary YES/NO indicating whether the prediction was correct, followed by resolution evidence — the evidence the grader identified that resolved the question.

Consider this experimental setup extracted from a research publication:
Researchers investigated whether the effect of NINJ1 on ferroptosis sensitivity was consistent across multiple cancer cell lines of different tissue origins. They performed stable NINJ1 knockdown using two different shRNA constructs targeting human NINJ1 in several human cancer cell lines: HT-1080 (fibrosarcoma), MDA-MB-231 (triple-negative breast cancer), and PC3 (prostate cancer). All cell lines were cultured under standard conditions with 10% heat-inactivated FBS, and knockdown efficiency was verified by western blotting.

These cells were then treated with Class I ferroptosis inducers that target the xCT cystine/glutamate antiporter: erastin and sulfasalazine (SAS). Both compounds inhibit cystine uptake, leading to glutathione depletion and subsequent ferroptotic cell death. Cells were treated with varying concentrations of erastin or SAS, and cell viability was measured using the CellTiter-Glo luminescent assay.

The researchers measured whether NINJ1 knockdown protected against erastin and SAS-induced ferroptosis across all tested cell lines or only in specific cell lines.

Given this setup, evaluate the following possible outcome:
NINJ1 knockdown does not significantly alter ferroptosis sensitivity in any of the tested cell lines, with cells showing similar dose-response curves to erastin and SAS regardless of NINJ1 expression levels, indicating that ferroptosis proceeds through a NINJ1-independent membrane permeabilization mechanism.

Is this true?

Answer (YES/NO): NO